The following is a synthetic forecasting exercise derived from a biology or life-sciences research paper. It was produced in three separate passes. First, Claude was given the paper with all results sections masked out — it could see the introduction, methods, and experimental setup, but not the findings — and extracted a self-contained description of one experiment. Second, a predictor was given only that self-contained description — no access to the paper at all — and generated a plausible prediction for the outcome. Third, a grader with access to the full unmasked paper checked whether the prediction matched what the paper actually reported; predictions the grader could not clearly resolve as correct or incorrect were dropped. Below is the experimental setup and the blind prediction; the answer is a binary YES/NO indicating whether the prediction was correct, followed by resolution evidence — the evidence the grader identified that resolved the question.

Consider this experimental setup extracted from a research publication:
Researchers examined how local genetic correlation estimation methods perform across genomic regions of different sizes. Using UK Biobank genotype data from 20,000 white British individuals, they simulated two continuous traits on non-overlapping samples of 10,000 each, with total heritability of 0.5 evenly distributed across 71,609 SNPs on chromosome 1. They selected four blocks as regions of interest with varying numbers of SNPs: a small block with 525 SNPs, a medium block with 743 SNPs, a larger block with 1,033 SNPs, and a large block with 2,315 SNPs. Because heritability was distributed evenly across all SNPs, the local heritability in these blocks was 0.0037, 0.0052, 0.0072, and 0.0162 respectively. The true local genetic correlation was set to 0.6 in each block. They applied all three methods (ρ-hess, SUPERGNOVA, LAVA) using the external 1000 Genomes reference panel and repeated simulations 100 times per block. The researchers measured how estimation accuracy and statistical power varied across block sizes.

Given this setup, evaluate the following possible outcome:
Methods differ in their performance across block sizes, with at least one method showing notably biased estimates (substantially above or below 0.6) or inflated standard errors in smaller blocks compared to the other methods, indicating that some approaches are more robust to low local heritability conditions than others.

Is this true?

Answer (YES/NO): NO